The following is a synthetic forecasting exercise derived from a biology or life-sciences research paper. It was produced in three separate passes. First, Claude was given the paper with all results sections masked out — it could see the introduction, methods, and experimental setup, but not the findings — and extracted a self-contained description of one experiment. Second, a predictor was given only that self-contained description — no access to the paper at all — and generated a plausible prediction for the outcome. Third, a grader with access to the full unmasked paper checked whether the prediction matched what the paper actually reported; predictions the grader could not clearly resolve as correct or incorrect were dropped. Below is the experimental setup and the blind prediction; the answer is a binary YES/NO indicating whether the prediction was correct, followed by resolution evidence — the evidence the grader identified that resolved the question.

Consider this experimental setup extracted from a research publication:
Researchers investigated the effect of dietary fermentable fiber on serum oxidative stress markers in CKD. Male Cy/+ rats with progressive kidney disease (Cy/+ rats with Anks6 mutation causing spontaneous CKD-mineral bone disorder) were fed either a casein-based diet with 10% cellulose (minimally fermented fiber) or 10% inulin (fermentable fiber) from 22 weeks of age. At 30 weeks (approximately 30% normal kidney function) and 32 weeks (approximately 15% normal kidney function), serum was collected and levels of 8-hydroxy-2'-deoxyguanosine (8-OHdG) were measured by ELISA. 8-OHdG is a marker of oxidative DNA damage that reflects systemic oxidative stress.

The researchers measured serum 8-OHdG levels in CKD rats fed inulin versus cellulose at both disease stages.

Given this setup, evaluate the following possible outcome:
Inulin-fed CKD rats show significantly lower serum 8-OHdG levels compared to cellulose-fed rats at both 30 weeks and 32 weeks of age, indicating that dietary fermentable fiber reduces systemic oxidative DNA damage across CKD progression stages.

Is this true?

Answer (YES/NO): NO